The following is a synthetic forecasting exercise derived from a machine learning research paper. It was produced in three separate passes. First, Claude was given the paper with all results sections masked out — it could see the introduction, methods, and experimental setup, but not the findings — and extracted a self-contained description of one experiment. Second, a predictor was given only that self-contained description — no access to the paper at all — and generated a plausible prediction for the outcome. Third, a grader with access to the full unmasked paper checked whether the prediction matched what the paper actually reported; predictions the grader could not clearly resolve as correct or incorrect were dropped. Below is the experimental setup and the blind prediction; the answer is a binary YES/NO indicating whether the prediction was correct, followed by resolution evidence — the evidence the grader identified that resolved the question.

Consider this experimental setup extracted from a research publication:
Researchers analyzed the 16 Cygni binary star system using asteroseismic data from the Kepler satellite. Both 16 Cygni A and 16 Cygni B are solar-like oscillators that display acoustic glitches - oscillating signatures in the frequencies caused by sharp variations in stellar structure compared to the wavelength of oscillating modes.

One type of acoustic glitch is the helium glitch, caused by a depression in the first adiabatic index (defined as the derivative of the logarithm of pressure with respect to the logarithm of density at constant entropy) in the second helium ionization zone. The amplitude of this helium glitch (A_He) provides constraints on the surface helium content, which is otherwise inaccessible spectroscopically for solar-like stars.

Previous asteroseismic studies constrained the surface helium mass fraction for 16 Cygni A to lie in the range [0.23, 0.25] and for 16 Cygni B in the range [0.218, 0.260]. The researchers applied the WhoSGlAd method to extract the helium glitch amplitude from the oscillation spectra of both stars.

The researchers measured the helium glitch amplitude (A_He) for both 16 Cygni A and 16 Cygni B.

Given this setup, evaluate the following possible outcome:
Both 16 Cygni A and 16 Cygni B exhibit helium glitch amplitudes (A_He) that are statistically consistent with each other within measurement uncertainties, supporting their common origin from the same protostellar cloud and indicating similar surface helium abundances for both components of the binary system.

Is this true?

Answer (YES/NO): NO